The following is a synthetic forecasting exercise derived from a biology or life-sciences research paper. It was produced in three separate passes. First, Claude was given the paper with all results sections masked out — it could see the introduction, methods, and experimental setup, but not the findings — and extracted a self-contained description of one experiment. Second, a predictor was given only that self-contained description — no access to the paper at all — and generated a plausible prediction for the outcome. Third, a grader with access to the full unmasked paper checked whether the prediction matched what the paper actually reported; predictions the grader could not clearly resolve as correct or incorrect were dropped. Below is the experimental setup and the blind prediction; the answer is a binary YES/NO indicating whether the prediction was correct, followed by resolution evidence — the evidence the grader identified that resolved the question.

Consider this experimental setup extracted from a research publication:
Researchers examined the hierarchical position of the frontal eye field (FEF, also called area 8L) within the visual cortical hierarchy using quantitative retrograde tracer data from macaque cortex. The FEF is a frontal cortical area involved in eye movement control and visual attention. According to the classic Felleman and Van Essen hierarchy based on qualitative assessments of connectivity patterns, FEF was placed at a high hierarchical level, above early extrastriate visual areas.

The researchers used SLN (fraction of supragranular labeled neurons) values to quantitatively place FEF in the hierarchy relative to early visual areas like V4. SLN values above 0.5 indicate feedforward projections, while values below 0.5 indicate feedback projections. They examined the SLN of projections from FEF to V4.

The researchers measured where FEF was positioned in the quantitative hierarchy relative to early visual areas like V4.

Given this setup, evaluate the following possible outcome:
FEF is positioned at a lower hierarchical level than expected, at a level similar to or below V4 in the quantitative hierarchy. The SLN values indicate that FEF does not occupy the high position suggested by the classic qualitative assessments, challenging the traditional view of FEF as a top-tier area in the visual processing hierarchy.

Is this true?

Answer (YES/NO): YES